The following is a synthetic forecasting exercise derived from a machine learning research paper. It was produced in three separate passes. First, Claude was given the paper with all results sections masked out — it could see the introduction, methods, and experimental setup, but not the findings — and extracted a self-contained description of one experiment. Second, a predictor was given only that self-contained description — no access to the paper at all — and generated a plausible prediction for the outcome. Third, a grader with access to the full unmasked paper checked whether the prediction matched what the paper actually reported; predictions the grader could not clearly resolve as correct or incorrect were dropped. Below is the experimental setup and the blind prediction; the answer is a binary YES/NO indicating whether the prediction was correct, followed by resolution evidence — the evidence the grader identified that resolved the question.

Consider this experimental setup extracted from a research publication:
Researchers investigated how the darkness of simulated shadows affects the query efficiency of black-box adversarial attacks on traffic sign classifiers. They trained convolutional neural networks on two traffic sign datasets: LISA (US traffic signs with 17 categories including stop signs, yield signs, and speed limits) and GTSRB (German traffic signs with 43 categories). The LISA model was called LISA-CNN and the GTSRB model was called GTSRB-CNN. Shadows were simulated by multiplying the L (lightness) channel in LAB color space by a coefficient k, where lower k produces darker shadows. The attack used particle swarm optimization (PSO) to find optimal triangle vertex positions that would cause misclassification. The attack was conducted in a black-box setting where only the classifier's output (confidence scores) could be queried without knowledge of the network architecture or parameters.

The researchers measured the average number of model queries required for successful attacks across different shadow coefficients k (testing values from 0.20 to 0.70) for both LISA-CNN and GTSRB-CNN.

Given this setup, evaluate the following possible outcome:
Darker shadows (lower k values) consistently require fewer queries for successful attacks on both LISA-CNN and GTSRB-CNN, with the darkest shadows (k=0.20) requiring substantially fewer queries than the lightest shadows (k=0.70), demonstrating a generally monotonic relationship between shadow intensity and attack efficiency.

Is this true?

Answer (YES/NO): NO